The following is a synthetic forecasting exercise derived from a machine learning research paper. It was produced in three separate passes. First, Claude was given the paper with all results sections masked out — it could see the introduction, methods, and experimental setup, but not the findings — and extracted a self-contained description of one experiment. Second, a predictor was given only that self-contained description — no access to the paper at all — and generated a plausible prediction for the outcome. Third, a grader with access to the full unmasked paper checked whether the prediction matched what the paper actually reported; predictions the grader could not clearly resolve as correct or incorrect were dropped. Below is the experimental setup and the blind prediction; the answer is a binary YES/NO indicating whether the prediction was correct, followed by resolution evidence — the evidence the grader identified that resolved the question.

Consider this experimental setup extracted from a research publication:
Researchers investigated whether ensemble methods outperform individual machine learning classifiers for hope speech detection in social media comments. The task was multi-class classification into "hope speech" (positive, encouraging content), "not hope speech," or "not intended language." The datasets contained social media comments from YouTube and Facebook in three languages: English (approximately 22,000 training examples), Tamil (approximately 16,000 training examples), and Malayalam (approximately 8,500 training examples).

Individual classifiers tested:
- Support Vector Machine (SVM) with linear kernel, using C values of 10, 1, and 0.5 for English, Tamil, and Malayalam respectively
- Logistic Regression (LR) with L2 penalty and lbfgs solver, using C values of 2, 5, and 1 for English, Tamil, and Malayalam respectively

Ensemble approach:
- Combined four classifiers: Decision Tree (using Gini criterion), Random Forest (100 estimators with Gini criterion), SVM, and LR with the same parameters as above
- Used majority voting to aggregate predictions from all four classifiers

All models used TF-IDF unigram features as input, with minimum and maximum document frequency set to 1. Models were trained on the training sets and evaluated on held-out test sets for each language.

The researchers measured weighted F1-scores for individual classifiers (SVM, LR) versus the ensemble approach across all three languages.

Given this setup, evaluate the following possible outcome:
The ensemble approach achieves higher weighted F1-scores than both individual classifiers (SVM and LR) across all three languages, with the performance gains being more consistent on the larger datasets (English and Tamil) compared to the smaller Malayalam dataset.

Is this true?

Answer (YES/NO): NO